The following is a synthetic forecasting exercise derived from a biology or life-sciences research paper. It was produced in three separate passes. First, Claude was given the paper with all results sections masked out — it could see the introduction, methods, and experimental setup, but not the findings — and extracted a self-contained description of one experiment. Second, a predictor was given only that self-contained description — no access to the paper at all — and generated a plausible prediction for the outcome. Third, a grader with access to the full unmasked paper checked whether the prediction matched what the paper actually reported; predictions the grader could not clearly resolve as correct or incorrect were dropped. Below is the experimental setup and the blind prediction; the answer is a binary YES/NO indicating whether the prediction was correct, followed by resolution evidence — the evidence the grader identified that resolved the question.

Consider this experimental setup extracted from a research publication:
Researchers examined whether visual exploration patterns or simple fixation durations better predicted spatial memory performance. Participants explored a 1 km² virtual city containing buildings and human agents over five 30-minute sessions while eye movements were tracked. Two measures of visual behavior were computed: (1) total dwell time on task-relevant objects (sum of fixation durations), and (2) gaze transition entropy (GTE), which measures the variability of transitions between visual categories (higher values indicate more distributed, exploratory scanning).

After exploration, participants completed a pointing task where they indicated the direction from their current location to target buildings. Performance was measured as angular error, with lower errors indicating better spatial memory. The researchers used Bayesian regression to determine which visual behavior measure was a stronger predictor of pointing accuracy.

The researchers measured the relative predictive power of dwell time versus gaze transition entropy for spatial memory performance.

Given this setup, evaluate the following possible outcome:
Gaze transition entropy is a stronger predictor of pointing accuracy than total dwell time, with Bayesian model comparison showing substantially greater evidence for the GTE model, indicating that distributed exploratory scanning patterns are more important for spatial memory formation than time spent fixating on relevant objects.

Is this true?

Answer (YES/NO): NO